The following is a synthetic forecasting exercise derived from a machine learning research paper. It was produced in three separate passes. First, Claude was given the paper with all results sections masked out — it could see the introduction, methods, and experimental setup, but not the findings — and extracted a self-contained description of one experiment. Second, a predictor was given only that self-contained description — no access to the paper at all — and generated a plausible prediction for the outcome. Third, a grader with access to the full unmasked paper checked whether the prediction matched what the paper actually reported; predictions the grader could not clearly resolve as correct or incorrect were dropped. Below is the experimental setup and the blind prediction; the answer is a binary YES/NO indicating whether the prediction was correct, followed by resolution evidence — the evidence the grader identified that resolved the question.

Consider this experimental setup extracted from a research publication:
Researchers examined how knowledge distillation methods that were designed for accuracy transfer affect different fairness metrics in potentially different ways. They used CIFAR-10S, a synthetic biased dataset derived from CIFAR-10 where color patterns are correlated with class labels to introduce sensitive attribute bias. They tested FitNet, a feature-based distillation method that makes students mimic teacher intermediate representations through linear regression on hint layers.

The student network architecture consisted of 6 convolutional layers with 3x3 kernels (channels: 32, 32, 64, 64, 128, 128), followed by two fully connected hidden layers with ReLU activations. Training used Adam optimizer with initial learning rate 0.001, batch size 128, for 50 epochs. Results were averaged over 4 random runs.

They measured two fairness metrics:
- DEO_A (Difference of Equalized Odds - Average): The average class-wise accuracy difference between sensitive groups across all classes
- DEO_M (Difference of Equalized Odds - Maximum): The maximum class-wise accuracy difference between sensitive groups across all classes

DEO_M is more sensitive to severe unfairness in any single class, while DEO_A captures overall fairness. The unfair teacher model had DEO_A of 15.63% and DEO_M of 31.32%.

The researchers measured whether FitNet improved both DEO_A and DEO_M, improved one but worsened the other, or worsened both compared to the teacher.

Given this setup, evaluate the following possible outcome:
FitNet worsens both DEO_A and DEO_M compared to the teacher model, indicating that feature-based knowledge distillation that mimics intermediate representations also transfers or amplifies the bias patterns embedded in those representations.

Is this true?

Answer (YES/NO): NO